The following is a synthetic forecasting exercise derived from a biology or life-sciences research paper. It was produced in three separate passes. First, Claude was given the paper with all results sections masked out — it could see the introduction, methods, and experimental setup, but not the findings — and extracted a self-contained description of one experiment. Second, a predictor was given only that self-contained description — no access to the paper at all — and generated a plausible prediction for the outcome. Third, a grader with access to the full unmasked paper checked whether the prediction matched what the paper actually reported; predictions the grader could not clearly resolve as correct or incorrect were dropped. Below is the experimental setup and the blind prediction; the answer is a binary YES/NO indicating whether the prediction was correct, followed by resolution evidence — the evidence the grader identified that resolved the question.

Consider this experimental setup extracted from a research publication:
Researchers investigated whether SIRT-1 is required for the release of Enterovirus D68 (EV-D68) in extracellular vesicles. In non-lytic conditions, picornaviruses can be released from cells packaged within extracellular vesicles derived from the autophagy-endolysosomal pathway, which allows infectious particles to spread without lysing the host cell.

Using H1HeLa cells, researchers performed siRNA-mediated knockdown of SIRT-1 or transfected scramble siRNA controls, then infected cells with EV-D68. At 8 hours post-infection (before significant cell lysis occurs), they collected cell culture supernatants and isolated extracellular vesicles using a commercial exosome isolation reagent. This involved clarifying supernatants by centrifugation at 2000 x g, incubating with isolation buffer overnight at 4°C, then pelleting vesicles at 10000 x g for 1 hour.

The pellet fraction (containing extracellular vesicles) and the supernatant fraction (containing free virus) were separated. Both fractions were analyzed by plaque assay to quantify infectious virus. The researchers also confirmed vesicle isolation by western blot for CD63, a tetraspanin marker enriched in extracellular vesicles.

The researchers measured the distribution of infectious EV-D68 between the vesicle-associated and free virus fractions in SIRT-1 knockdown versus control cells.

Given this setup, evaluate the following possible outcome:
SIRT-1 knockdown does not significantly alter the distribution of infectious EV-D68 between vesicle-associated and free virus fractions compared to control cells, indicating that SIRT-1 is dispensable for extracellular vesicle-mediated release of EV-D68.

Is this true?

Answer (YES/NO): NO